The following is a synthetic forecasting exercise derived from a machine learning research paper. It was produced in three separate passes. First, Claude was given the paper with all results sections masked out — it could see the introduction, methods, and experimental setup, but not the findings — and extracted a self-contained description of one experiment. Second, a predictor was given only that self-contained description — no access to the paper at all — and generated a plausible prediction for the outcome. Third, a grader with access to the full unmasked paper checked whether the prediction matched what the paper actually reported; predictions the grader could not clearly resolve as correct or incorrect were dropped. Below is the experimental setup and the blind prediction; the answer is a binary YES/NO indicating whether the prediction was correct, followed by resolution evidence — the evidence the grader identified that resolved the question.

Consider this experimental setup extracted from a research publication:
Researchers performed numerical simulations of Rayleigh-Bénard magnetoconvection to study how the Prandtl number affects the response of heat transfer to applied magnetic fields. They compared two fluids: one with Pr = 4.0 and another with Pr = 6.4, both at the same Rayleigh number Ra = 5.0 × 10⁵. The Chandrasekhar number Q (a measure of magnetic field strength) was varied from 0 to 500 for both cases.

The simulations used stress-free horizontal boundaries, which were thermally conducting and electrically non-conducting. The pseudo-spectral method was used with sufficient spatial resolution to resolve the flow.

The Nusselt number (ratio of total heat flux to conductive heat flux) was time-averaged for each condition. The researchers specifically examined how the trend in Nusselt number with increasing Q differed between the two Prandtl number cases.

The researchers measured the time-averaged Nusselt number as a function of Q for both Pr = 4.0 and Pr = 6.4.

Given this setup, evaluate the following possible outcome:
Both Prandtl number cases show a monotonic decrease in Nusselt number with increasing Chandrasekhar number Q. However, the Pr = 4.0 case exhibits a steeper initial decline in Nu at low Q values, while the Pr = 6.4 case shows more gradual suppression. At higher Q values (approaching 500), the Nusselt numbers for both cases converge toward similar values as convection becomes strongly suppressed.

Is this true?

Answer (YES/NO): NO